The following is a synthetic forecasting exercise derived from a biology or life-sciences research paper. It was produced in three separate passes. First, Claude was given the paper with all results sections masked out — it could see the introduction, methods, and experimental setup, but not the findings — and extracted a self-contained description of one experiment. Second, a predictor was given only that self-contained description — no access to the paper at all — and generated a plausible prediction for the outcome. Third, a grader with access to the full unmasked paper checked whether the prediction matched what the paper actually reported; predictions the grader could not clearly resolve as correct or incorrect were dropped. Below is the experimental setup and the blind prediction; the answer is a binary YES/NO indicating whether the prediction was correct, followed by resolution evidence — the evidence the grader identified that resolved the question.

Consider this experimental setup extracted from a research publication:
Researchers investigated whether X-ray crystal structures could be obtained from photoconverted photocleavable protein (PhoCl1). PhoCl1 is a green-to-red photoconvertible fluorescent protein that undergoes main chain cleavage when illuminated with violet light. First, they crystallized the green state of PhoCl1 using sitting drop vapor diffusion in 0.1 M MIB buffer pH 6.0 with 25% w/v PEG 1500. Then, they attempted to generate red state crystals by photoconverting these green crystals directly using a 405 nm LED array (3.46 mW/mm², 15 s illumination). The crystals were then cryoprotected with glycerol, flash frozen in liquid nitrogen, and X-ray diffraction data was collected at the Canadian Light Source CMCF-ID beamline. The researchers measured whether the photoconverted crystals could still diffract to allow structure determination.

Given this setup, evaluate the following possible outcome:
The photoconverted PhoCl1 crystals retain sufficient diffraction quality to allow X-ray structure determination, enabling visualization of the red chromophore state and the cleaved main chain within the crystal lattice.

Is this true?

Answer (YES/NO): YES